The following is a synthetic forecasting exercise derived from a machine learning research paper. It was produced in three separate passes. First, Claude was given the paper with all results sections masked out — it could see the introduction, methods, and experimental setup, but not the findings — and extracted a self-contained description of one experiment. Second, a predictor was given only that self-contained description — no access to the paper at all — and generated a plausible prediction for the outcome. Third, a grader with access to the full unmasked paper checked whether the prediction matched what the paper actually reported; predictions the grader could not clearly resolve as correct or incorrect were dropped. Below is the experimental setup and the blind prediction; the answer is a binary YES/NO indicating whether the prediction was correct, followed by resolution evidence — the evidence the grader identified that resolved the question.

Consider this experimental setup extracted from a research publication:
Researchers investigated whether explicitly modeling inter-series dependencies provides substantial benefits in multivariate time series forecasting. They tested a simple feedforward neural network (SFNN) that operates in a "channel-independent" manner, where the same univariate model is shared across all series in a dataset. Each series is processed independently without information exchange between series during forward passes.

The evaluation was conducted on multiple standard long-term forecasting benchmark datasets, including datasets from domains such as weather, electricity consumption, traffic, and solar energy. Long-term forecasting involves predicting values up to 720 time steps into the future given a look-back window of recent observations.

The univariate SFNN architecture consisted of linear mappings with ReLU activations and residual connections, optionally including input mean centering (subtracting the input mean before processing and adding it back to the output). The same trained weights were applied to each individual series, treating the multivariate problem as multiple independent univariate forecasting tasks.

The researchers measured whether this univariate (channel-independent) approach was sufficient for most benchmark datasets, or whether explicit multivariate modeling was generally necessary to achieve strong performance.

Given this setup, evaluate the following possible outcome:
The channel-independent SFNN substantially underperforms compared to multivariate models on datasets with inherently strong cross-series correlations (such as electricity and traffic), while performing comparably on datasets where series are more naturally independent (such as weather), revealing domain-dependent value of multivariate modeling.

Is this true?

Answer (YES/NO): NO